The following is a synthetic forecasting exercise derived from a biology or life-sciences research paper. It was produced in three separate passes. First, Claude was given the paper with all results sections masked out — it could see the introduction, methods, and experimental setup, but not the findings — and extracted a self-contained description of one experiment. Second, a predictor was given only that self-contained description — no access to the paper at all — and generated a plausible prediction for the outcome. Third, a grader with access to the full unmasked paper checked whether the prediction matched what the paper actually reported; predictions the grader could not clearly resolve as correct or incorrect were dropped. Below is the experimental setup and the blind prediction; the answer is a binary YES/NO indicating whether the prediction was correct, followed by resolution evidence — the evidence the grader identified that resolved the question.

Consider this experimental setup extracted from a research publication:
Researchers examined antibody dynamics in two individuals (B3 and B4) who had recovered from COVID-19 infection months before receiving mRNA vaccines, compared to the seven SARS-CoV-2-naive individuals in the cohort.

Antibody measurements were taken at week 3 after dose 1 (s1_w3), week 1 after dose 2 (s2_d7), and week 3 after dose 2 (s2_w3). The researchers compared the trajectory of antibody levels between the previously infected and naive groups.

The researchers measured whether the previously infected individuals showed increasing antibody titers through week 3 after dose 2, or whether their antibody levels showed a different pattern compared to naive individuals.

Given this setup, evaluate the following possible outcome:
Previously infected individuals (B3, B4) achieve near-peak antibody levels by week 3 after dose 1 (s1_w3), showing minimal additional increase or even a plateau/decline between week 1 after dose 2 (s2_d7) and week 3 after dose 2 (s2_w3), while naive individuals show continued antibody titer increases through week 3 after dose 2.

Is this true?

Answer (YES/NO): NO